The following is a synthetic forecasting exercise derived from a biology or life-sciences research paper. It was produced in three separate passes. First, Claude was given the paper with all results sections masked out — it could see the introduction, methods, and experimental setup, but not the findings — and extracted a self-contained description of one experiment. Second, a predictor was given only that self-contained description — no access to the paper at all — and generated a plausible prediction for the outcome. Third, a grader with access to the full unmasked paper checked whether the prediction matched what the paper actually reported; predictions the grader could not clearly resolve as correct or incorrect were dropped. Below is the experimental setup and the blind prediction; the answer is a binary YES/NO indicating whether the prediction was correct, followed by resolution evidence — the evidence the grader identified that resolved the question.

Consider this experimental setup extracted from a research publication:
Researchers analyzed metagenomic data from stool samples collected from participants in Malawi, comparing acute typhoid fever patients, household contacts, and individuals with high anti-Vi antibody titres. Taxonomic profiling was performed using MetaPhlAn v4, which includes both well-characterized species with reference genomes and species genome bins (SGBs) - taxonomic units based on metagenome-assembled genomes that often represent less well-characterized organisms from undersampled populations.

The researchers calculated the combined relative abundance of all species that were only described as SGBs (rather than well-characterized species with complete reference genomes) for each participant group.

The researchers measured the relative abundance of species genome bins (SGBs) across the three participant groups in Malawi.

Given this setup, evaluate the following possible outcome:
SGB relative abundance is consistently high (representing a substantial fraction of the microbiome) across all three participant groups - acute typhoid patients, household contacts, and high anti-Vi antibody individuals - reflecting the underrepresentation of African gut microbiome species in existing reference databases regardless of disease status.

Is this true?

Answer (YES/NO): NO